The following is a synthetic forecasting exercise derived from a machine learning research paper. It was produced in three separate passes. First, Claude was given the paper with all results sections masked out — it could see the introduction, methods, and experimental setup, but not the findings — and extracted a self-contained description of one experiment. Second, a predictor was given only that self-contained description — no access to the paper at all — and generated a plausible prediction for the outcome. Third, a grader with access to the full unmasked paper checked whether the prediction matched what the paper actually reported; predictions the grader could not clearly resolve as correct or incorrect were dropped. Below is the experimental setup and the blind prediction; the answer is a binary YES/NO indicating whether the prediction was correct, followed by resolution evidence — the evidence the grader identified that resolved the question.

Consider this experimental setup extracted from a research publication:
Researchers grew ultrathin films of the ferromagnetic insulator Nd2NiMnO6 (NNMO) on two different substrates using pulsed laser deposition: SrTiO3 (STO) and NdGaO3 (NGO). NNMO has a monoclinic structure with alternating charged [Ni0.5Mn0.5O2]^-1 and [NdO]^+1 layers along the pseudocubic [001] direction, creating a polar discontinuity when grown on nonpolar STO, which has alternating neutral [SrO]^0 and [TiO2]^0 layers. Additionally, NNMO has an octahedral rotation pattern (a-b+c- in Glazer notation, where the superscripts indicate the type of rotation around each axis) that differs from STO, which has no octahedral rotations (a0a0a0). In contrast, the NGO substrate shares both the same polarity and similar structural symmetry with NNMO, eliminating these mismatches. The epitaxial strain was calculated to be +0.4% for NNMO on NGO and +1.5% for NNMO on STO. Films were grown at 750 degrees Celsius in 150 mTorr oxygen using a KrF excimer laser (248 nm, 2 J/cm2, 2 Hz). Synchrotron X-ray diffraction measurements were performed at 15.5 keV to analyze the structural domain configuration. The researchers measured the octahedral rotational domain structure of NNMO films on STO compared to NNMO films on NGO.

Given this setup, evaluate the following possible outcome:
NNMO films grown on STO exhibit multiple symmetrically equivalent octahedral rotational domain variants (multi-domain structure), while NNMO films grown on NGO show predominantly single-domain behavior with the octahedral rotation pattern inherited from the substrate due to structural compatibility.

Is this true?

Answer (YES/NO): YES